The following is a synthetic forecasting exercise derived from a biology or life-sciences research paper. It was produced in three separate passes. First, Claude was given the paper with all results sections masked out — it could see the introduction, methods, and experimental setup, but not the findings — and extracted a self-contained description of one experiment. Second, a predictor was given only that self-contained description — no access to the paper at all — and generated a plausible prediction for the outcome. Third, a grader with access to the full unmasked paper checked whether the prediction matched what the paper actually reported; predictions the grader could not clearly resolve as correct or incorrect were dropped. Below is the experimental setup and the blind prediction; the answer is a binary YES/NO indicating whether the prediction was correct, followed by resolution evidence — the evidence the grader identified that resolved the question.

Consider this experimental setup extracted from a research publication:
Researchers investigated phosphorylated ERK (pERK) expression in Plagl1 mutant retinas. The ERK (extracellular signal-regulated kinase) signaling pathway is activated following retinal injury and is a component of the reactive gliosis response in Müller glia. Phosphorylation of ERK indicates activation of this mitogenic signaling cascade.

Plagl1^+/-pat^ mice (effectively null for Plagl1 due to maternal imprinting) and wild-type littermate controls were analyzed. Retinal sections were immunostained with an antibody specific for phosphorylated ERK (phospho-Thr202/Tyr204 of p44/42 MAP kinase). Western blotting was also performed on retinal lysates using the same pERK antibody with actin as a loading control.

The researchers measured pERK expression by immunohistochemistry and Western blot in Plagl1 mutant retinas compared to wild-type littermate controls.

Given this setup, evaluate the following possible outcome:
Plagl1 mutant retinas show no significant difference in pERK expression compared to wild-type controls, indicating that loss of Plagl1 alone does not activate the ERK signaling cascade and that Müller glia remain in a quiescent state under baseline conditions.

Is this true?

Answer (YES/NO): NO